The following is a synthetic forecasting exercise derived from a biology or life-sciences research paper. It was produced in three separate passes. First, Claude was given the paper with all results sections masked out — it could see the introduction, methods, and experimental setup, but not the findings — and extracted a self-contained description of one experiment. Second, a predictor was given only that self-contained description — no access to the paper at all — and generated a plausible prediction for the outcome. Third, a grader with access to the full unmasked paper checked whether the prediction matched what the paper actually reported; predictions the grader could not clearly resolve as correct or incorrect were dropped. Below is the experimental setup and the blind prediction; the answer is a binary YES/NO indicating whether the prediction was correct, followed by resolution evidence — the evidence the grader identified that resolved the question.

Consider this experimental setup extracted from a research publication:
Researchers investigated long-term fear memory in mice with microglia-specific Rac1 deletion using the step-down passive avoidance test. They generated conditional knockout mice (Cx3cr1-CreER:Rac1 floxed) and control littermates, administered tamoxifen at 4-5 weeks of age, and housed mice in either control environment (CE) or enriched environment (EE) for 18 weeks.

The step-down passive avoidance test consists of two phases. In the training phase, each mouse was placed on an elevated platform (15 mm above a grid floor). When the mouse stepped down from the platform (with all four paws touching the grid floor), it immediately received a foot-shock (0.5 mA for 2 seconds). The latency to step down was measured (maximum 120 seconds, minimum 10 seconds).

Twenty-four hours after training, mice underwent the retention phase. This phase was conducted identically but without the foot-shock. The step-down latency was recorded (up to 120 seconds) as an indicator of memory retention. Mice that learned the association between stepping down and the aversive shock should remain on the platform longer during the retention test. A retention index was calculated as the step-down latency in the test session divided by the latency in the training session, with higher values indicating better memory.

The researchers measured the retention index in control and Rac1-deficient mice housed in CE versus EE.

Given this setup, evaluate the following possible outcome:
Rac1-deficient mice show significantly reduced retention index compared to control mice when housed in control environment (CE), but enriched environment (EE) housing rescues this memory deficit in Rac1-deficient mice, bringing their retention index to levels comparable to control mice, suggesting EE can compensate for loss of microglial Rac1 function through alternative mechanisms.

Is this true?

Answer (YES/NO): NO